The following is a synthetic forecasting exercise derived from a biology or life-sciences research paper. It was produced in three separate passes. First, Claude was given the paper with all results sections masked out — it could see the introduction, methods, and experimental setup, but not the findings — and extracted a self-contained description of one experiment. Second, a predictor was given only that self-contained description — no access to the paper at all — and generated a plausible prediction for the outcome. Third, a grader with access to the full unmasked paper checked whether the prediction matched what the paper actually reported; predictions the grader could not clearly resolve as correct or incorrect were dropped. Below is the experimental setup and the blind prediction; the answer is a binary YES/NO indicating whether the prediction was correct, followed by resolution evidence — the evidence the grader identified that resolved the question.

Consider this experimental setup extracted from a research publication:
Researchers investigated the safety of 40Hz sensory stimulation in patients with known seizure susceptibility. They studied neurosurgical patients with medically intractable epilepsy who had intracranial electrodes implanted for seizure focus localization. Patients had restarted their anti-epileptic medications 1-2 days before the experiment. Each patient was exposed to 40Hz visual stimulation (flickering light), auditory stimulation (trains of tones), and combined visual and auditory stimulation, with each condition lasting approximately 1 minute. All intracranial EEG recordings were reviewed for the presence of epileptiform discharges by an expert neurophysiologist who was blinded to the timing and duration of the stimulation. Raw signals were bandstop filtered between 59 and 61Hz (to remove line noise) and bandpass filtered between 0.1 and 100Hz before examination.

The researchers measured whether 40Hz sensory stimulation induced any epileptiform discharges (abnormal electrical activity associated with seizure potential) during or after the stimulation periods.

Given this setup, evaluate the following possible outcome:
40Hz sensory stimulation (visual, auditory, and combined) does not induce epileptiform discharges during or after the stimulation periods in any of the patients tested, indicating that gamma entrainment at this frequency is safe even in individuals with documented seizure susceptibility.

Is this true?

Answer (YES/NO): YES